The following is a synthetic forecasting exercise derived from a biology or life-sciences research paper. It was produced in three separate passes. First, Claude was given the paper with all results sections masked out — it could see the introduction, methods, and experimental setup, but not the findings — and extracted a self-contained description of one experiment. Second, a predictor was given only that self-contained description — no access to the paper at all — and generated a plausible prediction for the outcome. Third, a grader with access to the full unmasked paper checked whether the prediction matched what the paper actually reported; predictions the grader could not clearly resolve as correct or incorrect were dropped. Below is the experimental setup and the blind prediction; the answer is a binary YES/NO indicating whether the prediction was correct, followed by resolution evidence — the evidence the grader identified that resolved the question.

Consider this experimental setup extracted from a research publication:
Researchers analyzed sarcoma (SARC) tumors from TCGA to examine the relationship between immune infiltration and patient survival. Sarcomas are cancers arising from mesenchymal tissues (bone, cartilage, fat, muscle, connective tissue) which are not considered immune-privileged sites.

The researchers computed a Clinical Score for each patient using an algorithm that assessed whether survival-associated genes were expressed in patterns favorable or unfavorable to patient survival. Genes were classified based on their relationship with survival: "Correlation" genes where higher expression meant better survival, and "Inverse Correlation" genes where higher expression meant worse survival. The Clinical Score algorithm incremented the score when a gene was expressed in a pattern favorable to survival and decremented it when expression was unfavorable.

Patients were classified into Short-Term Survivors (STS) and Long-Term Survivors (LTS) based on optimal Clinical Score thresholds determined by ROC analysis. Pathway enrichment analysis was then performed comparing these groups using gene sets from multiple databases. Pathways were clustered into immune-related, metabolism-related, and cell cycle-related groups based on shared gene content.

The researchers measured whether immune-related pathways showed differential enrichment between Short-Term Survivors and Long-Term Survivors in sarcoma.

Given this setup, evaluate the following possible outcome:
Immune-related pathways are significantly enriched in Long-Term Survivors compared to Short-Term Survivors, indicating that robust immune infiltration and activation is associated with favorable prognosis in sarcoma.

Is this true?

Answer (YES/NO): YES